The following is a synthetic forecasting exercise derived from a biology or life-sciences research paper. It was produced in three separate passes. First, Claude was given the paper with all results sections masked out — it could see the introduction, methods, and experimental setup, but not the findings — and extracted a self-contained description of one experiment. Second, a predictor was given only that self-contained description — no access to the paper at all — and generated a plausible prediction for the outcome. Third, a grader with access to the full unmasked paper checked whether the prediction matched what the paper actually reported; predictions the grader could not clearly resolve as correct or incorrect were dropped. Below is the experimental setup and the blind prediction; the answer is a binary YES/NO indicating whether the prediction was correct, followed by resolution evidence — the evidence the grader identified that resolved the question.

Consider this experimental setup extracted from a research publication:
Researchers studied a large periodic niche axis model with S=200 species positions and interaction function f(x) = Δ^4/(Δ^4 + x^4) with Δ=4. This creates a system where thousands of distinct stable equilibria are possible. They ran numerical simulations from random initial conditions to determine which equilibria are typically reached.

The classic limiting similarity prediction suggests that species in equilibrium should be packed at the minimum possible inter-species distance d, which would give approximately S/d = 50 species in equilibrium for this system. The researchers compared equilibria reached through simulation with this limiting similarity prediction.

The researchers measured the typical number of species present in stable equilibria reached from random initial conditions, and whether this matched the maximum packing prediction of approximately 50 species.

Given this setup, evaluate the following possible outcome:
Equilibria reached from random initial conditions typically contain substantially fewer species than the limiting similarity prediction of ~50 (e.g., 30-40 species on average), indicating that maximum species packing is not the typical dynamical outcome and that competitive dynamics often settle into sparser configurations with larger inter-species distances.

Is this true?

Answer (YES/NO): YES